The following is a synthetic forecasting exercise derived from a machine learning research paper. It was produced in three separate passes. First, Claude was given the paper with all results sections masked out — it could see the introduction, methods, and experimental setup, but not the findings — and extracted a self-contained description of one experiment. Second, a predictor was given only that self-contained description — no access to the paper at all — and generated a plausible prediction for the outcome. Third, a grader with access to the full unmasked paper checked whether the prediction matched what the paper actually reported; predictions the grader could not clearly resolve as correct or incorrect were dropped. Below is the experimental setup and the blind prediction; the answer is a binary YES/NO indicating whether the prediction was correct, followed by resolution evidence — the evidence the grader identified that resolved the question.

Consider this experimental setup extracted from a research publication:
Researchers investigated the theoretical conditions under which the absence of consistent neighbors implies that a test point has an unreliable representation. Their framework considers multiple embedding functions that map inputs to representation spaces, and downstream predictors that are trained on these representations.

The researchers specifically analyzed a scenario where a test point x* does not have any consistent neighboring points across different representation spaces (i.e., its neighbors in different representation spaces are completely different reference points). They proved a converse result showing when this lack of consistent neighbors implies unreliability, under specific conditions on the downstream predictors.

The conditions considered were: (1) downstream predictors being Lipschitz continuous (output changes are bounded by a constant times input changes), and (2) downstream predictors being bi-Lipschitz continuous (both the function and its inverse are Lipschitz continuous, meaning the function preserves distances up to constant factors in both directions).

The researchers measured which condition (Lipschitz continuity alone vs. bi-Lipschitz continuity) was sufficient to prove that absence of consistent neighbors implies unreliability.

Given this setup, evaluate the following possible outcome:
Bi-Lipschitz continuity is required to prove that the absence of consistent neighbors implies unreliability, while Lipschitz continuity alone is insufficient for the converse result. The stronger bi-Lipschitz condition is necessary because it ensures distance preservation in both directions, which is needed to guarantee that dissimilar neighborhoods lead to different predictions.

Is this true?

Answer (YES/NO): YES